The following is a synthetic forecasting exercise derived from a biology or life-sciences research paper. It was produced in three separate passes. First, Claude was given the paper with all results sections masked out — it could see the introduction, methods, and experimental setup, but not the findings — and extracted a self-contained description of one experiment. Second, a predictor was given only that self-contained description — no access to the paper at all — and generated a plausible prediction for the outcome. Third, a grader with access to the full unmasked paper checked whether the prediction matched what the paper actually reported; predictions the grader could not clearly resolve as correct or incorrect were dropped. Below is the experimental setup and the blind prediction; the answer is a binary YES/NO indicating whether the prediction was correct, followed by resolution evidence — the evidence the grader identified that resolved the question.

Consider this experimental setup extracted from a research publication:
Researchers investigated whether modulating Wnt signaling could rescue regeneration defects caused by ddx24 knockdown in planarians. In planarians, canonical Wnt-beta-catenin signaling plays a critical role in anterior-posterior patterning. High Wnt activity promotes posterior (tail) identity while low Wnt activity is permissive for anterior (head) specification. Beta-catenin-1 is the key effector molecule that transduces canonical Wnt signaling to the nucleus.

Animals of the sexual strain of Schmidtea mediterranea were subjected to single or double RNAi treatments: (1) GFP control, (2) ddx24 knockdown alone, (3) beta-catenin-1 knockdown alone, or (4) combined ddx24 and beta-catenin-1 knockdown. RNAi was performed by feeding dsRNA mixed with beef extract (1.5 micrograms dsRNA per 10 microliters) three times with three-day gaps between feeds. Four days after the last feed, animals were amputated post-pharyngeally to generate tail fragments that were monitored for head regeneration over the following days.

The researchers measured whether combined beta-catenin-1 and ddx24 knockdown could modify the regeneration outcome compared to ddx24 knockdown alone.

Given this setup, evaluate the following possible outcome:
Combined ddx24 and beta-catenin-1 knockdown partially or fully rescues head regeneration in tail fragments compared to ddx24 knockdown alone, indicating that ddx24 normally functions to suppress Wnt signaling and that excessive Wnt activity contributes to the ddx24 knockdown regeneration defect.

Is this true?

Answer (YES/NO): YES